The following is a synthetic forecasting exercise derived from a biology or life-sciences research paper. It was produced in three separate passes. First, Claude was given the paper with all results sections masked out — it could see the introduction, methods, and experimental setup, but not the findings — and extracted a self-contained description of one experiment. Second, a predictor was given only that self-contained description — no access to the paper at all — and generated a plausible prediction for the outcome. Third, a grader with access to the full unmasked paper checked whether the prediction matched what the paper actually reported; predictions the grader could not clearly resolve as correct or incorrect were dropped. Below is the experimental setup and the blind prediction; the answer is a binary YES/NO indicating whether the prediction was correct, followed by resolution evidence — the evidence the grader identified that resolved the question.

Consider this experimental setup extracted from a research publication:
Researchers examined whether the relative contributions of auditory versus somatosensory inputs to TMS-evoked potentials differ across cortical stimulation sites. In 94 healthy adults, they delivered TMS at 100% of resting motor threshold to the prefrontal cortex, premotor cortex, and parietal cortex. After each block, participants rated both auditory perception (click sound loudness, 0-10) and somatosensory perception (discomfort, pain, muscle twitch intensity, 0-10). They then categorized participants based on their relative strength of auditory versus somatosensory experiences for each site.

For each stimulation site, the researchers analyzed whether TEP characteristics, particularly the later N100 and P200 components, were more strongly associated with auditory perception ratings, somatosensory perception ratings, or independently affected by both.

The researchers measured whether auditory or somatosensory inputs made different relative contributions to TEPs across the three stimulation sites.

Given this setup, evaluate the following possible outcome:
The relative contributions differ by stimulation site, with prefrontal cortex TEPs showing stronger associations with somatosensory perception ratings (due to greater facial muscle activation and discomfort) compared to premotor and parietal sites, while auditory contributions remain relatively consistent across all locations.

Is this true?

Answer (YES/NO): NO